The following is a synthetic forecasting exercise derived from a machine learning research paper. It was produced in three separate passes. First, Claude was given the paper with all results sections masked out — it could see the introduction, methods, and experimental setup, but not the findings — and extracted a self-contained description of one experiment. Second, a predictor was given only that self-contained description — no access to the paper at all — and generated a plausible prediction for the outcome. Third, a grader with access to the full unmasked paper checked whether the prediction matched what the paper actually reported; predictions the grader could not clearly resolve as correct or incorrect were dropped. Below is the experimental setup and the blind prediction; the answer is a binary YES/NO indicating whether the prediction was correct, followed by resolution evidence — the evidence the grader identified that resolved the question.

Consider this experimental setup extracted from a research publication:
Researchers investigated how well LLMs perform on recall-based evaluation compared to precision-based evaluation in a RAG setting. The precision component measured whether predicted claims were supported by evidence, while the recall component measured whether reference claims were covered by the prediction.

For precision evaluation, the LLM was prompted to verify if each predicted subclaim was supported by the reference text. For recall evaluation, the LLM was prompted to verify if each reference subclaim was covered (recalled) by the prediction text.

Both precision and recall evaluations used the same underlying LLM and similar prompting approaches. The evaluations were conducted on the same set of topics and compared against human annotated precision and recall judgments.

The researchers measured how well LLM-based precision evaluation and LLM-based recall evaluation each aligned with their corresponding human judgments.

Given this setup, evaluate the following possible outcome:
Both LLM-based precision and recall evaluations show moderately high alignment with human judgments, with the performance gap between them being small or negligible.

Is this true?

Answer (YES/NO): NO